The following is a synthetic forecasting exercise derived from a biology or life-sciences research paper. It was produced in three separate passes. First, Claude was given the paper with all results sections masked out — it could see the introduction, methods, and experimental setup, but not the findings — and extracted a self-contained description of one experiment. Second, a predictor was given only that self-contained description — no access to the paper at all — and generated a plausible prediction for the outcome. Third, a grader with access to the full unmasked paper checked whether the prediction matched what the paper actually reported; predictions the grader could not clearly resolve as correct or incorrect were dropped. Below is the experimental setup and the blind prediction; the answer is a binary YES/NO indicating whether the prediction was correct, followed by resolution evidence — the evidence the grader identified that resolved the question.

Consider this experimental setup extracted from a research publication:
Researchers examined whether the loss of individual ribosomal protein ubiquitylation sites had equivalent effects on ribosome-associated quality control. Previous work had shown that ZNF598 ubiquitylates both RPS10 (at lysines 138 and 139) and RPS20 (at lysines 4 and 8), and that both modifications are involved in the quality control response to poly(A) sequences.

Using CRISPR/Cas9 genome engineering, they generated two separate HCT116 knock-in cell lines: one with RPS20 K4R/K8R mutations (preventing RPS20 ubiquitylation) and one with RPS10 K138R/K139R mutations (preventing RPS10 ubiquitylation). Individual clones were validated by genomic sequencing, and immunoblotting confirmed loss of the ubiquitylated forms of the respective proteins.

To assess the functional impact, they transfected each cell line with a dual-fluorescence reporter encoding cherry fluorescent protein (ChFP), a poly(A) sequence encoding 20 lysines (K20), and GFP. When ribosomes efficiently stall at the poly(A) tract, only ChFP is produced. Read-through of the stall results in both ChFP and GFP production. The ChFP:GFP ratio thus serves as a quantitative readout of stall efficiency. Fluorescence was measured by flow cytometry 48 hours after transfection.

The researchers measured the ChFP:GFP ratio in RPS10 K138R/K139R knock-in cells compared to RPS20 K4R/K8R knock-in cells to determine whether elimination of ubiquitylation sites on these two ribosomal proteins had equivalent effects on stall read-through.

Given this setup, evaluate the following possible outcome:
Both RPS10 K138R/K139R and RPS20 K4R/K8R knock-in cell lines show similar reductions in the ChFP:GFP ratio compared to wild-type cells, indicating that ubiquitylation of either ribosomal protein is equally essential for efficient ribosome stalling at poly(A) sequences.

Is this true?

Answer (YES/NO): NO